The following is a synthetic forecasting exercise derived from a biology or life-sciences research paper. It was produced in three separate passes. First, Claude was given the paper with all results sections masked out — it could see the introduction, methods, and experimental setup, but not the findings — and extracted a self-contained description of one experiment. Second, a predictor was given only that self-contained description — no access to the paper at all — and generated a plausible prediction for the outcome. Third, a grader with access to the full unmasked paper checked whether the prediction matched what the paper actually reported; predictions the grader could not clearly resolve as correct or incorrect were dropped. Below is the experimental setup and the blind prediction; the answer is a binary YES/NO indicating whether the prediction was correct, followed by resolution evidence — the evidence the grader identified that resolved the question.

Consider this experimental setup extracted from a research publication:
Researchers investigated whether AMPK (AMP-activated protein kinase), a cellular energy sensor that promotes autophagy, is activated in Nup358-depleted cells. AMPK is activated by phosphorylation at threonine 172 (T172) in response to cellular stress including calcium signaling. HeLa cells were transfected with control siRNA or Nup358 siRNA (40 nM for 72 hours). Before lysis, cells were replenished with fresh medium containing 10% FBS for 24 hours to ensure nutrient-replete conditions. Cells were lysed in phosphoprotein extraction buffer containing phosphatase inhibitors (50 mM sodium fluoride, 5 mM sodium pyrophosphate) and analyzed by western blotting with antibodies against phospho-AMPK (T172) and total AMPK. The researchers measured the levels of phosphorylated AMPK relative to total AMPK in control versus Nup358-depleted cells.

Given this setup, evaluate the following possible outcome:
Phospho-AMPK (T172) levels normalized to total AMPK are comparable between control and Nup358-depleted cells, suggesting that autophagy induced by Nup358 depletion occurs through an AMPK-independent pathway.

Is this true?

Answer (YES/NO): NO